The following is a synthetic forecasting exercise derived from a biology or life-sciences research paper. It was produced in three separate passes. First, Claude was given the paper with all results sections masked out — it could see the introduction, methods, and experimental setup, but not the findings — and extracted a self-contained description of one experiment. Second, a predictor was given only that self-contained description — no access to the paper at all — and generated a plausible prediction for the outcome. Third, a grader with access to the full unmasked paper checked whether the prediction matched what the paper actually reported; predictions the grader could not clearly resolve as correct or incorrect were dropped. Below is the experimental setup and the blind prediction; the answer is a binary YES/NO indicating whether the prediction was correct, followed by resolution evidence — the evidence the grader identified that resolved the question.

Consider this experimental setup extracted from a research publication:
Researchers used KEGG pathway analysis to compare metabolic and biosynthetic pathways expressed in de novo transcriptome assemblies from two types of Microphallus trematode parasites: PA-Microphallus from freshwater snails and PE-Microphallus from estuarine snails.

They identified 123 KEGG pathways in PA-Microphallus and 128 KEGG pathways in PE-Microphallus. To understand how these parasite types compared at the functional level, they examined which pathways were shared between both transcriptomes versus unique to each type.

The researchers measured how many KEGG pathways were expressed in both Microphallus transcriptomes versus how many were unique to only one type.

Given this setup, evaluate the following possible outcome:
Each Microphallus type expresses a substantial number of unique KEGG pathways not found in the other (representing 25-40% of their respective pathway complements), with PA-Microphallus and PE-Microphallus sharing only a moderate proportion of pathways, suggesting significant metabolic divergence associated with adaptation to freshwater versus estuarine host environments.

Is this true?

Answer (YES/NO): NO